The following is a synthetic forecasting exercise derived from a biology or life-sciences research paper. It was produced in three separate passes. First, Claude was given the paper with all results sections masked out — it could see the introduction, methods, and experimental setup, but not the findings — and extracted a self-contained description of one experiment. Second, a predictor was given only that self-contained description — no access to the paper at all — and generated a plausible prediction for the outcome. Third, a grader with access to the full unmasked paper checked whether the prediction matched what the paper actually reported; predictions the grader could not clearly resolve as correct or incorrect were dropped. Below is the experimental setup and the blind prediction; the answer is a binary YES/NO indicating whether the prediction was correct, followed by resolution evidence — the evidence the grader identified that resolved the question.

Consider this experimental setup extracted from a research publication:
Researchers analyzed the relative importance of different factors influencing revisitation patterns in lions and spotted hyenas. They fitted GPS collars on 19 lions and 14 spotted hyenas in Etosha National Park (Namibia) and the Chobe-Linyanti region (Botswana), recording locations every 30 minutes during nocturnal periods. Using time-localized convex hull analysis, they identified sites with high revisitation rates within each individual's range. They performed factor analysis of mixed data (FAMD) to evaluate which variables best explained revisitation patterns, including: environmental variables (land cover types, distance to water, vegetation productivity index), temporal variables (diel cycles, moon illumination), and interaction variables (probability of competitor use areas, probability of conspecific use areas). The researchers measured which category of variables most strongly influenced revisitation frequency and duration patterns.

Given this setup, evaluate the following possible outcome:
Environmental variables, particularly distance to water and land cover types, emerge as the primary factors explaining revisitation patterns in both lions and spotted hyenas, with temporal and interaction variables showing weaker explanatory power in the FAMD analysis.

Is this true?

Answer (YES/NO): NO